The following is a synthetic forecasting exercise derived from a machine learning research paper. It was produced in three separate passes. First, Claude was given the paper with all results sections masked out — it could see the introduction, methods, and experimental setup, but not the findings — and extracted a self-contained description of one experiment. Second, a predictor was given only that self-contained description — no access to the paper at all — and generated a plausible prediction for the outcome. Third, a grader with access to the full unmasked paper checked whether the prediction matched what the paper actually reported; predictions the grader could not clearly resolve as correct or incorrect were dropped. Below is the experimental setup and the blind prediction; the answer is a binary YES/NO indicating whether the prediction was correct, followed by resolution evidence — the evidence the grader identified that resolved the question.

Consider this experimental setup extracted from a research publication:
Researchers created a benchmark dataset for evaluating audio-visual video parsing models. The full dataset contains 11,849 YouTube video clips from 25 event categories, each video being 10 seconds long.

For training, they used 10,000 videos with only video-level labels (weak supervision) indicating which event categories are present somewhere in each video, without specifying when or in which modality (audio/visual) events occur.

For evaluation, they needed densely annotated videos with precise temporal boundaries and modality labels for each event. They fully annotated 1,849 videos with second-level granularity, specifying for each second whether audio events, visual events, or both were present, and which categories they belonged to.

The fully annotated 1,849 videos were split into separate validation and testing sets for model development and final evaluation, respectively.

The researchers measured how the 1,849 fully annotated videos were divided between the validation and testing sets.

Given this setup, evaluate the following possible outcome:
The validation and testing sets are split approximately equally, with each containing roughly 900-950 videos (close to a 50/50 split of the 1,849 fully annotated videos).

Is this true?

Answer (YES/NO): NO